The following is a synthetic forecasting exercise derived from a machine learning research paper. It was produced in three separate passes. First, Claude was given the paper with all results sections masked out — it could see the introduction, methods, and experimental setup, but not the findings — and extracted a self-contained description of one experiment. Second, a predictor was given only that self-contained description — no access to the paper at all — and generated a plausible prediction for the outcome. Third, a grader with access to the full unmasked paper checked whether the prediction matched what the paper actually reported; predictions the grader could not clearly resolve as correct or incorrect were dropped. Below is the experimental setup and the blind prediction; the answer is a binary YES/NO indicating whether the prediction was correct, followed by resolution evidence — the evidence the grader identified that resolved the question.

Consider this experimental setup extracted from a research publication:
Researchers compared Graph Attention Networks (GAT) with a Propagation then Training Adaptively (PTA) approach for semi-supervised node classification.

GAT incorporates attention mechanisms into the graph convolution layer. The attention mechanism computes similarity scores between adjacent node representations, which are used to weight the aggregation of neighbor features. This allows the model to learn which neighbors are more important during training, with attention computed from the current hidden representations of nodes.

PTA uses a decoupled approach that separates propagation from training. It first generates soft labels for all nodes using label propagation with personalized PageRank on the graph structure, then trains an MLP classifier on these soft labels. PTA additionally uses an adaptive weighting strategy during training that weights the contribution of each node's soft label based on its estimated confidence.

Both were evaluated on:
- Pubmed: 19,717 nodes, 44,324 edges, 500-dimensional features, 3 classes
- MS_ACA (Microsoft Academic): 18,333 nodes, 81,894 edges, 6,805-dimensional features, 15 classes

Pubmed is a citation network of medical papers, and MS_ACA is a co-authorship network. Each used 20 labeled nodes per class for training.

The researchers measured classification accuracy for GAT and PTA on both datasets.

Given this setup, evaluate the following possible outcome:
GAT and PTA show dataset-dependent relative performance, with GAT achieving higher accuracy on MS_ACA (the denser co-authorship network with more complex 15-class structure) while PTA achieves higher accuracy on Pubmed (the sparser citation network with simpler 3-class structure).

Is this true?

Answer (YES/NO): NO